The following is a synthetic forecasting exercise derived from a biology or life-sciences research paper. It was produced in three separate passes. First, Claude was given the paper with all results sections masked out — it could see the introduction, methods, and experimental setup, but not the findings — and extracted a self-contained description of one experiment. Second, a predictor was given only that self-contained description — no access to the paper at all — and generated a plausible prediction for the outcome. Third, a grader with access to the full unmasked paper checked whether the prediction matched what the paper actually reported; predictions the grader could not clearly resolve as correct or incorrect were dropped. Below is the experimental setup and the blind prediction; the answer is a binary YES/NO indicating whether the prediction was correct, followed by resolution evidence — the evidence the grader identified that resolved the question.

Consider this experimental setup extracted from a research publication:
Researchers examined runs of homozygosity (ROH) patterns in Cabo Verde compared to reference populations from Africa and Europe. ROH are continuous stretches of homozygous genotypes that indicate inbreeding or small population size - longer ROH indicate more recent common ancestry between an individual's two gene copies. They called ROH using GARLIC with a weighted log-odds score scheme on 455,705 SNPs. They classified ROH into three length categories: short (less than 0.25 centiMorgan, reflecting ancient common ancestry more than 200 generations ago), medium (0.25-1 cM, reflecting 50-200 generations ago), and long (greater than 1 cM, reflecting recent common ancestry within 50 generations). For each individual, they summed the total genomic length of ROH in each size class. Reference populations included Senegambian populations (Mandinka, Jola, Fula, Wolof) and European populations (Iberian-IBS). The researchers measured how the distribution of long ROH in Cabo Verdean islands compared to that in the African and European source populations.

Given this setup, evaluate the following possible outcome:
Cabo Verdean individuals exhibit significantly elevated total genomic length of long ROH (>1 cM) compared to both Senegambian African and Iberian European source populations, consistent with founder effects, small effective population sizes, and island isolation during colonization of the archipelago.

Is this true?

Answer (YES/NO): YES